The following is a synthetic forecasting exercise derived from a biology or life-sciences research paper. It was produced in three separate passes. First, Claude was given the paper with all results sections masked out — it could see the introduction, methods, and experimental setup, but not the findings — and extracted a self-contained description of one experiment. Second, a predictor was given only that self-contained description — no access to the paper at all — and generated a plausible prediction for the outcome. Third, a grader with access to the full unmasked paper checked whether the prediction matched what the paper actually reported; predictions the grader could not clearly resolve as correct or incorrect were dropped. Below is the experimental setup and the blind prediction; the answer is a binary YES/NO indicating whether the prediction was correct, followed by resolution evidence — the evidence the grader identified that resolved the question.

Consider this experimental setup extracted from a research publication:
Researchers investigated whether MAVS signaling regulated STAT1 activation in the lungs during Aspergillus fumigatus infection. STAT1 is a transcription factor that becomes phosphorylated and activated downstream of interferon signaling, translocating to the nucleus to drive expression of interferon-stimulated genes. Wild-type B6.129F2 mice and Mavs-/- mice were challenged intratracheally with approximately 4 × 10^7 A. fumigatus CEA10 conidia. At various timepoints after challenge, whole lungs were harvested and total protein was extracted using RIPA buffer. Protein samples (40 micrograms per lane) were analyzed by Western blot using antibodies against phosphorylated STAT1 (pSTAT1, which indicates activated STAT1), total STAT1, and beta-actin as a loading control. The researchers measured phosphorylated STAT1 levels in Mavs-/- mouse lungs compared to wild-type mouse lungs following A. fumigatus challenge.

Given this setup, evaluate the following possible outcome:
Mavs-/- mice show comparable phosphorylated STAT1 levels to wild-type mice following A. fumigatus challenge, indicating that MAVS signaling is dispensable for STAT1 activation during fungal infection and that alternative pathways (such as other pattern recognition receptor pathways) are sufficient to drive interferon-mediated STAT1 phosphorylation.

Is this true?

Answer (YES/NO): NO